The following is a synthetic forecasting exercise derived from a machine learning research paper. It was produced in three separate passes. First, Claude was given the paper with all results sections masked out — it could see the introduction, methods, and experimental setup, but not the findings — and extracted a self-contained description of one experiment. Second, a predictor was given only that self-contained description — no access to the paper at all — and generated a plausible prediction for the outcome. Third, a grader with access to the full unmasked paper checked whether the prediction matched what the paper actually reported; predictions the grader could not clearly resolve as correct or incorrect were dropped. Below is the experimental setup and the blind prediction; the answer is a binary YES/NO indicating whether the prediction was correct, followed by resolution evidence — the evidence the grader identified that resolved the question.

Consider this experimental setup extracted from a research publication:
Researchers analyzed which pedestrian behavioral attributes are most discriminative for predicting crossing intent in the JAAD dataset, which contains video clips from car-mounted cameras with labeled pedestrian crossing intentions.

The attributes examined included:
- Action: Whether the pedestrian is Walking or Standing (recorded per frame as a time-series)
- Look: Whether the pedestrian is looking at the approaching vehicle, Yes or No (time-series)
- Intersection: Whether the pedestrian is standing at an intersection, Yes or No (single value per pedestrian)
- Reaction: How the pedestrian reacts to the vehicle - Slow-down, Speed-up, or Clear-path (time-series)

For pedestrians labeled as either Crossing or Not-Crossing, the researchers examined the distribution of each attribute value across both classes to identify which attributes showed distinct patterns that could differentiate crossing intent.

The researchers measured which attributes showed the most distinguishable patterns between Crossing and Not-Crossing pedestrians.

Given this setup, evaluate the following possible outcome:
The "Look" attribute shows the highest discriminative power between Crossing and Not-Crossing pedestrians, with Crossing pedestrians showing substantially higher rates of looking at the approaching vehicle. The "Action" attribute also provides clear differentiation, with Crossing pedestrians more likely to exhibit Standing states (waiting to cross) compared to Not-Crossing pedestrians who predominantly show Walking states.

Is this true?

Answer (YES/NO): NO